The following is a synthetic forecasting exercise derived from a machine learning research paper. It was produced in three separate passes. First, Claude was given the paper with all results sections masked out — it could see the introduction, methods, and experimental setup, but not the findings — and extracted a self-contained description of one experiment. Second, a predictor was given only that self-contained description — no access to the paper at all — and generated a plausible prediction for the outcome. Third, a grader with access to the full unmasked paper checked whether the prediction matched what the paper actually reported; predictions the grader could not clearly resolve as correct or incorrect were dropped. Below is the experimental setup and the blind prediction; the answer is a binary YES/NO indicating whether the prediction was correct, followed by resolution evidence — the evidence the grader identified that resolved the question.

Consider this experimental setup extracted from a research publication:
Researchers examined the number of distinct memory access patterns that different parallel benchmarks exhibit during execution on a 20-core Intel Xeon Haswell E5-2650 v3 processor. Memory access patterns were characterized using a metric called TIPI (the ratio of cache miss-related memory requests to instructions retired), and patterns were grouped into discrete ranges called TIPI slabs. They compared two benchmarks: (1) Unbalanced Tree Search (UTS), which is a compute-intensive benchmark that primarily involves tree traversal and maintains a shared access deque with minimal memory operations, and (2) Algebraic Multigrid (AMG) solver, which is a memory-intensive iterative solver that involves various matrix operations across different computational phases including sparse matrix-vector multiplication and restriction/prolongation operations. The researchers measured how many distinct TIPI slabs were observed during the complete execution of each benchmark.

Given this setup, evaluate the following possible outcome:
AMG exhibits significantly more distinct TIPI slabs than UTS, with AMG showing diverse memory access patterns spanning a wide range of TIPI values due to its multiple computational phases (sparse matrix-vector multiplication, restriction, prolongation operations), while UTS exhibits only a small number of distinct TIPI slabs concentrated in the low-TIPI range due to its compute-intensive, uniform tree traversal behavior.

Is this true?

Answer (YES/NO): YES